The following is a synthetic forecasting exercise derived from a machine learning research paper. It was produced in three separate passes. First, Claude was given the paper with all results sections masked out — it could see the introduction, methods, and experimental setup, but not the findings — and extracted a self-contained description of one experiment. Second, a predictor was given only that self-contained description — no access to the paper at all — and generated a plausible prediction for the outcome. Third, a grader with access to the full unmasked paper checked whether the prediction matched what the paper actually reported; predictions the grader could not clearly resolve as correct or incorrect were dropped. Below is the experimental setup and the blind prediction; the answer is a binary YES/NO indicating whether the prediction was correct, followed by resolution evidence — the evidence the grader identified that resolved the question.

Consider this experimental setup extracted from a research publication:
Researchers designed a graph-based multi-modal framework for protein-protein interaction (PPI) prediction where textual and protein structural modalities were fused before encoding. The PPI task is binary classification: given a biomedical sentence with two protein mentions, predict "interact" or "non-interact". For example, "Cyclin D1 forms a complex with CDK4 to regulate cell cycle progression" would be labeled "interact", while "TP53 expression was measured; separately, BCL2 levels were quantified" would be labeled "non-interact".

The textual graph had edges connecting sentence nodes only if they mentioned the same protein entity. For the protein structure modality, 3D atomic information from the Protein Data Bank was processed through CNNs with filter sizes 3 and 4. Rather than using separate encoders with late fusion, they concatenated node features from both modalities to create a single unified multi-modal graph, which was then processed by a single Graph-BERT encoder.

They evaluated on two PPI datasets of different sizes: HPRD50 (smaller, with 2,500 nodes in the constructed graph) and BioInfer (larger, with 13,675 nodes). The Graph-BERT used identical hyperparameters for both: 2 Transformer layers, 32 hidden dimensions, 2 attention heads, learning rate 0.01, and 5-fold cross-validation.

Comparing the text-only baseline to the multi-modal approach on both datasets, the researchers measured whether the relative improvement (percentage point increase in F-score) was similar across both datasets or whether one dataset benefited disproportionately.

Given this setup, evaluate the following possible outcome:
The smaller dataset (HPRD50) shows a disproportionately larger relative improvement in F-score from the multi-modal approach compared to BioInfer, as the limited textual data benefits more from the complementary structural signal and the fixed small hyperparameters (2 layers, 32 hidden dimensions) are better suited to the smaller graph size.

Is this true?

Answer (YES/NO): YES